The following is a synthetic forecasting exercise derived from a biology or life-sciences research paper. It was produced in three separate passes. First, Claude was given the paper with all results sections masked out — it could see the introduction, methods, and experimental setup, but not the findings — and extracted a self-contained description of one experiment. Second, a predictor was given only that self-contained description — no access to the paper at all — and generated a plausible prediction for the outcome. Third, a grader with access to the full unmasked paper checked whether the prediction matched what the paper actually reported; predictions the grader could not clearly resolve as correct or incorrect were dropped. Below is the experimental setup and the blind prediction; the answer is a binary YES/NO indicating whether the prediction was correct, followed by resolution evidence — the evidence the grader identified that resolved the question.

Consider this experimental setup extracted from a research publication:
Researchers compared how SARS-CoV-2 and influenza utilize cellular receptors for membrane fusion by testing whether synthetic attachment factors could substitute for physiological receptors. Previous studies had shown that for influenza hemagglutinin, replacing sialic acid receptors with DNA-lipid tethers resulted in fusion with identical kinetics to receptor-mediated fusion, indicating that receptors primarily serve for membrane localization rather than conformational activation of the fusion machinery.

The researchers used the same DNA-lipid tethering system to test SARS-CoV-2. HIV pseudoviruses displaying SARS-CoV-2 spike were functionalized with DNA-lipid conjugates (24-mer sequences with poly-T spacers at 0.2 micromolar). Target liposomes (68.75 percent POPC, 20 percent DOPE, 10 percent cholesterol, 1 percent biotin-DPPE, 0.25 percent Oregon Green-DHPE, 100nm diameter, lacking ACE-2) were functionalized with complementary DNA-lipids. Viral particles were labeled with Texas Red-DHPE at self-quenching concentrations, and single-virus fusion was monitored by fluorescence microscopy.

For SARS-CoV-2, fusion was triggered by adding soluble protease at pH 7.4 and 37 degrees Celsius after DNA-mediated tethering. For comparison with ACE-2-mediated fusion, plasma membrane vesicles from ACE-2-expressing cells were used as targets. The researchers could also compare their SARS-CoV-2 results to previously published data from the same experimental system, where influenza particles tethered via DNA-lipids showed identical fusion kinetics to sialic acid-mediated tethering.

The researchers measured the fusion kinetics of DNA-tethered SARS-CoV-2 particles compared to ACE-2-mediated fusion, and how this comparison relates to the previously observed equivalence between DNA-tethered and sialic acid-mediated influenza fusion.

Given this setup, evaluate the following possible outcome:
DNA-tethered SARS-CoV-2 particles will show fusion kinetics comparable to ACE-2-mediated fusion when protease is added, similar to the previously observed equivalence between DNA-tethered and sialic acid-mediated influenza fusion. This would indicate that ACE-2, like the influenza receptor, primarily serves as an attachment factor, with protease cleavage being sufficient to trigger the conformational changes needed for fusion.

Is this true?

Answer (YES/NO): NO